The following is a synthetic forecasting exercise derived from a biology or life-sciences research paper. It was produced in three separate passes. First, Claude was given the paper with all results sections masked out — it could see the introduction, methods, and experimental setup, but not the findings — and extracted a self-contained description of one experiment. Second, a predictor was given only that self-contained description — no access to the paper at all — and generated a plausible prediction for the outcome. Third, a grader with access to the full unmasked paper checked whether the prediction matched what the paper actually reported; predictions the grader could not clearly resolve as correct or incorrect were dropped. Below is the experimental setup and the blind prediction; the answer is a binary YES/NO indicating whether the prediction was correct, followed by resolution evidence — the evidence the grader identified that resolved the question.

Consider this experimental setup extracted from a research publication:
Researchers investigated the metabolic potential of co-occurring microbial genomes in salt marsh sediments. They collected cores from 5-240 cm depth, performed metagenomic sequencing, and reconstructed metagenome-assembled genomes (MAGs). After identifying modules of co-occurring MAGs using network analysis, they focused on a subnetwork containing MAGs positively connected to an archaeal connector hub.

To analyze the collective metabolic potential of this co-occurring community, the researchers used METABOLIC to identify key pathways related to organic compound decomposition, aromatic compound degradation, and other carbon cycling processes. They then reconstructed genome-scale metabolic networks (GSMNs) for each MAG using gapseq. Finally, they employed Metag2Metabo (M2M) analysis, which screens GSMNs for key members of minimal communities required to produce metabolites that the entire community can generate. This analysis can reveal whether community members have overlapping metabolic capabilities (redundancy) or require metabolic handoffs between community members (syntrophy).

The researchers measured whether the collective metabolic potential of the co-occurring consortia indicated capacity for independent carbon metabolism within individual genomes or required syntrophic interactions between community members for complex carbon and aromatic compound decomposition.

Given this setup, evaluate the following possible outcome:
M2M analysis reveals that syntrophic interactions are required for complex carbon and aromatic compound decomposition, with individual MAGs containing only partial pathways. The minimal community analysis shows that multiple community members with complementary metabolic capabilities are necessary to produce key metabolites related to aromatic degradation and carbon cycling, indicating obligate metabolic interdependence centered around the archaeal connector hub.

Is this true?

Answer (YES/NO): YES